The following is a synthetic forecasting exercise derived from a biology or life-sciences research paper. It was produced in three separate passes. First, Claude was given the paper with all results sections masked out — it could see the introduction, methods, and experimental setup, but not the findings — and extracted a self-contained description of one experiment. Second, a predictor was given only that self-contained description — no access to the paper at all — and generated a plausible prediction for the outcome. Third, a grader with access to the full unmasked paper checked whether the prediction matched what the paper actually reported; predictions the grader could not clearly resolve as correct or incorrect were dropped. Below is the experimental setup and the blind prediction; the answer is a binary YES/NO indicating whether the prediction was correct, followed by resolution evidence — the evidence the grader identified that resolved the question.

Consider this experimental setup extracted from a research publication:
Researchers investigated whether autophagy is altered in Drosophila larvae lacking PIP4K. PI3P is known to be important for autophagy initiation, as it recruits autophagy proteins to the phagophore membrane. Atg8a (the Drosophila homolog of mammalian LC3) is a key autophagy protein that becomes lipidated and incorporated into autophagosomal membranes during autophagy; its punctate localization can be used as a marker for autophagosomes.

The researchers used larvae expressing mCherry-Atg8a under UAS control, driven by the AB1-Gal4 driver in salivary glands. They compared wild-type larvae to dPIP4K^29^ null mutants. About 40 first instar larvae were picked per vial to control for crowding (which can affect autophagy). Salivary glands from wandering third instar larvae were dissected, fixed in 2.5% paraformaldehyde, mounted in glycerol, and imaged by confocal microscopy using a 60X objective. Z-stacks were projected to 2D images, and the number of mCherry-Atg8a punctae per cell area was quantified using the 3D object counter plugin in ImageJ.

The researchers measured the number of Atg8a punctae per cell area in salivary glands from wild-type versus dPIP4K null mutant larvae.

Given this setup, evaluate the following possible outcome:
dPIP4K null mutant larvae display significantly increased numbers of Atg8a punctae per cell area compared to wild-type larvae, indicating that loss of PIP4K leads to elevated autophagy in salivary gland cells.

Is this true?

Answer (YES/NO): YES